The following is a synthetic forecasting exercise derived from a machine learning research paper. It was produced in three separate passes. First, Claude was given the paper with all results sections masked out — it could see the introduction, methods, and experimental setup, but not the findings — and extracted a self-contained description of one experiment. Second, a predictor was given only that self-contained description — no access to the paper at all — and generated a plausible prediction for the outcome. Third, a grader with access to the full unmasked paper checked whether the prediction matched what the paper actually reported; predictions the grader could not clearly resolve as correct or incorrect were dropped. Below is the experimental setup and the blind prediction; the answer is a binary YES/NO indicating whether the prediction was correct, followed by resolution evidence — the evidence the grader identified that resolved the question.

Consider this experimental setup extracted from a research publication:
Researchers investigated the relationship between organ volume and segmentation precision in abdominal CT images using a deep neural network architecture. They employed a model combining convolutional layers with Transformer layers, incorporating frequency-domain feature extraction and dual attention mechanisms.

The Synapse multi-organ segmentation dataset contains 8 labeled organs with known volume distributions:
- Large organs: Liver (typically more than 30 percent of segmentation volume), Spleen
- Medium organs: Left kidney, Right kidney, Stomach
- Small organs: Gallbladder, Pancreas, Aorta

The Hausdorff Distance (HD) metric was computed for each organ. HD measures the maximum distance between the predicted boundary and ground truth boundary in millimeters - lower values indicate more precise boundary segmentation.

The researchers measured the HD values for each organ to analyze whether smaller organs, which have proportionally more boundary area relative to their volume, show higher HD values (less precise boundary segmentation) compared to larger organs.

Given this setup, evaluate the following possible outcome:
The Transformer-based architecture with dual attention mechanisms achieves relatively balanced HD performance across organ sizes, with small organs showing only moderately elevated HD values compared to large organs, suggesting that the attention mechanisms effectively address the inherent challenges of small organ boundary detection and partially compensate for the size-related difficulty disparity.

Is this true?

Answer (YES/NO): NO